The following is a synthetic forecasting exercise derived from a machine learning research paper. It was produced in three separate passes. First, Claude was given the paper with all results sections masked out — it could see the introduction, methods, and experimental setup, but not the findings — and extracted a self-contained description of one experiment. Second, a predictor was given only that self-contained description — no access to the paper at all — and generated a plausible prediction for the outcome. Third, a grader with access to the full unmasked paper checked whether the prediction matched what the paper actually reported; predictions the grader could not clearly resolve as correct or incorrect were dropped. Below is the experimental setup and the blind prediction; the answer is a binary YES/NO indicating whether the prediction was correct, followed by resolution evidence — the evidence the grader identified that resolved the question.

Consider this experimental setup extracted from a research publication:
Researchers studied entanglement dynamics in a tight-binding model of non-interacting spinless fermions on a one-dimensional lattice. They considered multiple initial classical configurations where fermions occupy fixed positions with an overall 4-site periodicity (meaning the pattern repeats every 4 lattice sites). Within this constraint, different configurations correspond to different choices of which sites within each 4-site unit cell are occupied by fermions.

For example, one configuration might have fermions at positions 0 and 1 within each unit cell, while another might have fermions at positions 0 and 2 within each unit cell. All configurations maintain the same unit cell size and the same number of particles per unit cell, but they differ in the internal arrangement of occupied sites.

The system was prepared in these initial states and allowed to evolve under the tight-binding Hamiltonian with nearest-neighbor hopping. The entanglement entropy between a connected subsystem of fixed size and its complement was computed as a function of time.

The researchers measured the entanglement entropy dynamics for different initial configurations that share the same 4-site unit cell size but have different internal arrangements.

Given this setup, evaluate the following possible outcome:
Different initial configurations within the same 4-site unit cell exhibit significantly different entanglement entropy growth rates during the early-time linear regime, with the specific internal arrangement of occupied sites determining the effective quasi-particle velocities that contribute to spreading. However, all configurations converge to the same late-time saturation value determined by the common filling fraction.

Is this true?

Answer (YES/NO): NO